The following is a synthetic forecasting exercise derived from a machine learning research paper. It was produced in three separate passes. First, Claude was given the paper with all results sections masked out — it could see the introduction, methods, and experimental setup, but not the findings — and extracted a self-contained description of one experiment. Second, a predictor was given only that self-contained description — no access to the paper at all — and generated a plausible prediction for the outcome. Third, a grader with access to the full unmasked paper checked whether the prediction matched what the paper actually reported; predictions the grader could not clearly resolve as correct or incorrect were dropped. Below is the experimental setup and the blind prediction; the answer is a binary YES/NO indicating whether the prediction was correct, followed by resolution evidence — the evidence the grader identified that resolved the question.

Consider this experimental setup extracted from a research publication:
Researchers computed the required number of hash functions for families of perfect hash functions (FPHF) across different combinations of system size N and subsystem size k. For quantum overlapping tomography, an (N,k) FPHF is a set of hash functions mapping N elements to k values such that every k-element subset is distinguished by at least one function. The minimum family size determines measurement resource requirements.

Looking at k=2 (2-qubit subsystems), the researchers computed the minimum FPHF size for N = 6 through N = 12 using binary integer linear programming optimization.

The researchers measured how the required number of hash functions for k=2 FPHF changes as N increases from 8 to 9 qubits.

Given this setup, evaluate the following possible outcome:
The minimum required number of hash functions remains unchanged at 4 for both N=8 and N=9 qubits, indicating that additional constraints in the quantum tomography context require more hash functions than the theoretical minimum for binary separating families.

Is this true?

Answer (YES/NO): NO